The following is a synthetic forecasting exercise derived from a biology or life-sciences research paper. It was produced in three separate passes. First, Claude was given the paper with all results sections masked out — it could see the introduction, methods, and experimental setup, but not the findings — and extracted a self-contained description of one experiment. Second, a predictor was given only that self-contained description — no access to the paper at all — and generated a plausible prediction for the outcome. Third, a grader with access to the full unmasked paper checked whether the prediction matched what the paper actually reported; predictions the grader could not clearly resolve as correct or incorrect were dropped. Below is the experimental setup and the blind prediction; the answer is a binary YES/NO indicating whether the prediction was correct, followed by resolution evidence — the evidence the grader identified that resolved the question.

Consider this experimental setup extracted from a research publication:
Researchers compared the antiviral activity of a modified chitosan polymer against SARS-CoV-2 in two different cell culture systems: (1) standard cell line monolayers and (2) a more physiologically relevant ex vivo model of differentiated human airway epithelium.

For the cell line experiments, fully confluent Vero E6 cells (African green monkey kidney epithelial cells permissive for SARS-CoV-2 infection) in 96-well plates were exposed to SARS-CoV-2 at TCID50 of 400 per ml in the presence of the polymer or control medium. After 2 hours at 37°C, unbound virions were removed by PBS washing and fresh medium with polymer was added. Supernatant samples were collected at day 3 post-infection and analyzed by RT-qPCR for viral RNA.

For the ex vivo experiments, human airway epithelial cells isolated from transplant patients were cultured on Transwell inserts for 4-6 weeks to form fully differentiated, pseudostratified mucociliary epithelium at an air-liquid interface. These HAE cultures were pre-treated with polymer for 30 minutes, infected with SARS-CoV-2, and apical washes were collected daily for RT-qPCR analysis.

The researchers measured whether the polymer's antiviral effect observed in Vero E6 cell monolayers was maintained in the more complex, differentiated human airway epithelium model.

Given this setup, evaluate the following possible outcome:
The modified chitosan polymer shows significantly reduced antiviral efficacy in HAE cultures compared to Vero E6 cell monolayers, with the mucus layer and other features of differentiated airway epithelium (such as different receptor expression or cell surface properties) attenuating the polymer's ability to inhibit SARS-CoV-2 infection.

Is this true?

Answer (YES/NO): NO